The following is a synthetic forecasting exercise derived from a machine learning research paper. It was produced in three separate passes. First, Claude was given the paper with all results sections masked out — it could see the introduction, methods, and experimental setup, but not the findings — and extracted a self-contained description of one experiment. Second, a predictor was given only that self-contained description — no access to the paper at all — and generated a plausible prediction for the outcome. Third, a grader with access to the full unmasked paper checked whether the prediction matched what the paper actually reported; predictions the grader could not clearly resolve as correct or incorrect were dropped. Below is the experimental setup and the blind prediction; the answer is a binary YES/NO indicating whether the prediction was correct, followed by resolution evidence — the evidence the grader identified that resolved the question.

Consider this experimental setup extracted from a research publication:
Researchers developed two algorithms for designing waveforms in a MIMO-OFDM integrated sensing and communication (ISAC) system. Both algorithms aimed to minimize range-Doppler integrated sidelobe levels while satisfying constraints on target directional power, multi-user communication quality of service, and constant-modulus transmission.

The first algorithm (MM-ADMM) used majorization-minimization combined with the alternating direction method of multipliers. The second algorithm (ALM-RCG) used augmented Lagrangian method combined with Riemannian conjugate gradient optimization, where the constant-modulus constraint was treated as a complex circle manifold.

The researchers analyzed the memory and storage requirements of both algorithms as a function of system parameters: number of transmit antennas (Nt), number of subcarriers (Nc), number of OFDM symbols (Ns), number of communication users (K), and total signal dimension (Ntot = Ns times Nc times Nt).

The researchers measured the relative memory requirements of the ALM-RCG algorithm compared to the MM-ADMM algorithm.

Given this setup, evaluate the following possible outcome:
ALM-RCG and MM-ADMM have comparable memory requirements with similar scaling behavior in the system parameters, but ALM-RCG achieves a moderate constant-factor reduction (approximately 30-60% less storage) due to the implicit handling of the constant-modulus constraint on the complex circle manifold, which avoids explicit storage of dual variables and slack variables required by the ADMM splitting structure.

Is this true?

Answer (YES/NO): NO